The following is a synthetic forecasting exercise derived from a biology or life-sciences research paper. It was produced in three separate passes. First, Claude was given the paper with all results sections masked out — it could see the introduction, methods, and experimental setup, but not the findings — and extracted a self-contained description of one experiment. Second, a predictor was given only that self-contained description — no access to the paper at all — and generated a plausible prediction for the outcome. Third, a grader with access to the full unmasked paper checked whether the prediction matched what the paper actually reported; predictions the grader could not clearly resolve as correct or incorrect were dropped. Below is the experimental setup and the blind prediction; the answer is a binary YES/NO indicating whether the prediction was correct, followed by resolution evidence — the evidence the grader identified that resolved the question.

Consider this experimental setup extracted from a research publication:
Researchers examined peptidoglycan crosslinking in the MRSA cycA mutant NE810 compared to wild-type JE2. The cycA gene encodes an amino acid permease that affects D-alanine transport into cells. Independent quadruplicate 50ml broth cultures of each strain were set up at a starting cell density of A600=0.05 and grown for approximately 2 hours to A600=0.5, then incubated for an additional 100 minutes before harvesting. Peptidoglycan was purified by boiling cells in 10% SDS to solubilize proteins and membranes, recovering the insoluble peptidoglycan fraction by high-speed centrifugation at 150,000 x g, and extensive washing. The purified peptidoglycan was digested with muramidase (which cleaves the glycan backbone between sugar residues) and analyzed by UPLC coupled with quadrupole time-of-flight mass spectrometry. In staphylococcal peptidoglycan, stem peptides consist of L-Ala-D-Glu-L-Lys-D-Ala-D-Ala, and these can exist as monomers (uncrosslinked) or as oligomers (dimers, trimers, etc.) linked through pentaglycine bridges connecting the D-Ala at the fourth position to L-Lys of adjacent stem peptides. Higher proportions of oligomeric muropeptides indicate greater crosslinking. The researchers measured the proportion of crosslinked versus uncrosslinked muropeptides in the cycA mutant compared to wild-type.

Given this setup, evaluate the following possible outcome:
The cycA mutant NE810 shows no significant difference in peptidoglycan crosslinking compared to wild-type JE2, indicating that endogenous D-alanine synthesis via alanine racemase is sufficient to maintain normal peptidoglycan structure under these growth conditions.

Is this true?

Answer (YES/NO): NO